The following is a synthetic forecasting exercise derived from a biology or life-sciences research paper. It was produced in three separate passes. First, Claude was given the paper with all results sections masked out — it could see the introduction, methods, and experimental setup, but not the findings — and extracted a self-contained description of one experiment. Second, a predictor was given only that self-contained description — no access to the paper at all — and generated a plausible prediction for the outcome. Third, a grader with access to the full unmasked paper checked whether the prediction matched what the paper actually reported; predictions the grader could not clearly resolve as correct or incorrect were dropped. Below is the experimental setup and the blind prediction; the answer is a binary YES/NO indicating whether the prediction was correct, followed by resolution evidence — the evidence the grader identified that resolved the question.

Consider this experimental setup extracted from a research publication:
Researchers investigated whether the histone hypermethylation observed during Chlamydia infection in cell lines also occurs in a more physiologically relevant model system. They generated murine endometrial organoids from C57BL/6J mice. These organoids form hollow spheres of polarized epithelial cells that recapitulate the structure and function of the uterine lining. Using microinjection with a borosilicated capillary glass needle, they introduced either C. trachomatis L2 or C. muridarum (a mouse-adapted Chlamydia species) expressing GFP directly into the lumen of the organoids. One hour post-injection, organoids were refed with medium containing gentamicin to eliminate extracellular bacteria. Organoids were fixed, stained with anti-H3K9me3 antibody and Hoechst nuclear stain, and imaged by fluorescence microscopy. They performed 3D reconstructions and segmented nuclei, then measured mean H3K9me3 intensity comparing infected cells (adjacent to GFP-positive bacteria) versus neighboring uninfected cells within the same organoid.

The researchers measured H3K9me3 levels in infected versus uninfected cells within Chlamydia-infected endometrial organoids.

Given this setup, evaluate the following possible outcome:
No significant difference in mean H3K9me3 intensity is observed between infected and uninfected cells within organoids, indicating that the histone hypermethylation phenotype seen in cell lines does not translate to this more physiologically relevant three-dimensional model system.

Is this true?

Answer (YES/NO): NO